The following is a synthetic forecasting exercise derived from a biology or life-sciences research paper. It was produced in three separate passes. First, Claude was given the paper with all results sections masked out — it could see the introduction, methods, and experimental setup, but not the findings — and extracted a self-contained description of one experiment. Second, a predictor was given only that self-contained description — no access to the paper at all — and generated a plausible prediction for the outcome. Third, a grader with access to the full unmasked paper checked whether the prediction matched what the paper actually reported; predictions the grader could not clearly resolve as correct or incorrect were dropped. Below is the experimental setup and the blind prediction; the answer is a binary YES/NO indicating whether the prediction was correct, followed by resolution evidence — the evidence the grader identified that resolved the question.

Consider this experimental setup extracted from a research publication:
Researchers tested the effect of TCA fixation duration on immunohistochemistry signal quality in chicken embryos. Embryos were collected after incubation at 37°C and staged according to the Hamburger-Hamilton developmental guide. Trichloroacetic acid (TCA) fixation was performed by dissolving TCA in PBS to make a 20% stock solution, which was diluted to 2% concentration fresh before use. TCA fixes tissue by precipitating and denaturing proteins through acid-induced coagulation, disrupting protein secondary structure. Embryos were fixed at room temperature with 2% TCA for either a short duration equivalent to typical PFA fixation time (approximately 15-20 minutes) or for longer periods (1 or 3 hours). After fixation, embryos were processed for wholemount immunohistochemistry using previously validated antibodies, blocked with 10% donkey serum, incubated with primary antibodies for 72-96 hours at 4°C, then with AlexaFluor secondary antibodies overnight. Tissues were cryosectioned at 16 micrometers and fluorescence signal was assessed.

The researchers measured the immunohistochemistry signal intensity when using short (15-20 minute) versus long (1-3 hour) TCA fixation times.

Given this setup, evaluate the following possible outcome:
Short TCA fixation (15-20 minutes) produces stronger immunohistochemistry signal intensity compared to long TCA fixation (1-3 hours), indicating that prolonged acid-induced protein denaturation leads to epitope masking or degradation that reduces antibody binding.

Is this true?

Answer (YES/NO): NO